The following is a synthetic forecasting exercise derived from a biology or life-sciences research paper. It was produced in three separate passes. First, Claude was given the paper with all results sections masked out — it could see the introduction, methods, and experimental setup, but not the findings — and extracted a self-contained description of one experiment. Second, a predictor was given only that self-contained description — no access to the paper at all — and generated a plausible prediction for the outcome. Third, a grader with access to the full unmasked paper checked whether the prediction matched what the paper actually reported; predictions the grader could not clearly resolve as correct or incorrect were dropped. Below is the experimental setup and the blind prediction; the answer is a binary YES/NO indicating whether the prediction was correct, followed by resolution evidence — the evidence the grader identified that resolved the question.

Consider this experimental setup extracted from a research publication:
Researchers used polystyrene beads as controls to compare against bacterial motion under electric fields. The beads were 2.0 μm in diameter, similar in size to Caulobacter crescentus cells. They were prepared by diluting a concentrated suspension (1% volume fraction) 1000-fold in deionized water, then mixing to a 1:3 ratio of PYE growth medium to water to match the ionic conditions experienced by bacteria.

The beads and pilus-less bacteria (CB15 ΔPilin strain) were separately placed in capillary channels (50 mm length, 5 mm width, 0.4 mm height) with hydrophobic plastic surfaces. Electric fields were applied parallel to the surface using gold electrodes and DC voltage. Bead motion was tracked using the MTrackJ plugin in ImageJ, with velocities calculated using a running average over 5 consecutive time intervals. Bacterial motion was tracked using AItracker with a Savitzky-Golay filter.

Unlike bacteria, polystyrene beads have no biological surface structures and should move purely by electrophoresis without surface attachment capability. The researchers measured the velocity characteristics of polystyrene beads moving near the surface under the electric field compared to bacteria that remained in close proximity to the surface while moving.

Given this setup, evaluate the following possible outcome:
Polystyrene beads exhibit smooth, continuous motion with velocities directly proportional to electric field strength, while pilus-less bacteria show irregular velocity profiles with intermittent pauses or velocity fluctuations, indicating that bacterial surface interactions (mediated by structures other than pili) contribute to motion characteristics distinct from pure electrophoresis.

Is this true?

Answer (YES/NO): YES